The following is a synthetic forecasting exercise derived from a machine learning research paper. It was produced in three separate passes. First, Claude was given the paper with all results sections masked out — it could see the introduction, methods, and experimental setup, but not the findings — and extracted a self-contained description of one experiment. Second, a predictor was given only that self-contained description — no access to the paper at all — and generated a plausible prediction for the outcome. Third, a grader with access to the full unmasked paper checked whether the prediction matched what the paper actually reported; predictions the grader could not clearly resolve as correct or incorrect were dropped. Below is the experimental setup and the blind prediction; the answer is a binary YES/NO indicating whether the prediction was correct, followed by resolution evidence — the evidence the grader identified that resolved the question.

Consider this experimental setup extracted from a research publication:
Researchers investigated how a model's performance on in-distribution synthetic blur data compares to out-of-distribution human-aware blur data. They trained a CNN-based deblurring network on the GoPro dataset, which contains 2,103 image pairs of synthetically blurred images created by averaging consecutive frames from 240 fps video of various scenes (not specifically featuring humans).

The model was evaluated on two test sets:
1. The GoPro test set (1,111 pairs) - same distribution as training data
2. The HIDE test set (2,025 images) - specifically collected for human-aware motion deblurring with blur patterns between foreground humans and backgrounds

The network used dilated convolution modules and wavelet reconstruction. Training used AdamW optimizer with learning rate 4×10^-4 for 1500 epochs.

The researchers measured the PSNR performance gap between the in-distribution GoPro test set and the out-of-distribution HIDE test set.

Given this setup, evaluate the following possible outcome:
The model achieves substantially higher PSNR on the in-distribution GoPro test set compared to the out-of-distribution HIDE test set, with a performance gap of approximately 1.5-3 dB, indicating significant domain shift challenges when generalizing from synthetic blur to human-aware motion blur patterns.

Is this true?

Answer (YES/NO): YES